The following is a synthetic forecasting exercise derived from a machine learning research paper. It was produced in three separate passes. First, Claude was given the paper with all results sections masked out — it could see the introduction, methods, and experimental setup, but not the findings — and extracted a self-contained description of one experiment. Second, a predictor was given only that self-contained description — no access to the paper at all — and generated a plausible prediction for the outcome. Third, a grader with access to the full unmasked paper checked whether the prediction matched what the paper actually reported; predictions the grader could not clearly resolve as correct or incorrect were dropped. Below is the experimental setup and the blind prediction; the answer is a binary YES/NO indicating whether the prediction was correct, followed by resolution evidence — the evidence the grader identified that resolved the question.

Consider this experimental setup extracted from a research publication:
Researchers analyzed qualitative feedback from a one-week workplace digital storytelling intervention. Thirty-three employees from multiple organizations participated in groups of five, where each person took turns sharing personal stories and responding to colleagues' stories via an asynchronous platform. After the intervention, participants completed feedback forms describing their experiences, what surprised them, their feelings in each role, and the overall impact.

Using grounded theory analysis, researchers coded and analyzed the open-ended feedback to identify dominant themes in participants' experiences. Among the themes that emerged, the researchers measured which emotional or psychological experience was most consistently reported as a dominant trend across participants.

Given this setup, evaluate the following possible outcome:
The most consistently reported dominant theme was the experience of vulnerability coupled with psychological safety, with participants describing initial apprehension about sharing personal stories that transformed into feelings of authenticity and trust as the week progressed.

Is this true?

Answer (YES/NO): YES